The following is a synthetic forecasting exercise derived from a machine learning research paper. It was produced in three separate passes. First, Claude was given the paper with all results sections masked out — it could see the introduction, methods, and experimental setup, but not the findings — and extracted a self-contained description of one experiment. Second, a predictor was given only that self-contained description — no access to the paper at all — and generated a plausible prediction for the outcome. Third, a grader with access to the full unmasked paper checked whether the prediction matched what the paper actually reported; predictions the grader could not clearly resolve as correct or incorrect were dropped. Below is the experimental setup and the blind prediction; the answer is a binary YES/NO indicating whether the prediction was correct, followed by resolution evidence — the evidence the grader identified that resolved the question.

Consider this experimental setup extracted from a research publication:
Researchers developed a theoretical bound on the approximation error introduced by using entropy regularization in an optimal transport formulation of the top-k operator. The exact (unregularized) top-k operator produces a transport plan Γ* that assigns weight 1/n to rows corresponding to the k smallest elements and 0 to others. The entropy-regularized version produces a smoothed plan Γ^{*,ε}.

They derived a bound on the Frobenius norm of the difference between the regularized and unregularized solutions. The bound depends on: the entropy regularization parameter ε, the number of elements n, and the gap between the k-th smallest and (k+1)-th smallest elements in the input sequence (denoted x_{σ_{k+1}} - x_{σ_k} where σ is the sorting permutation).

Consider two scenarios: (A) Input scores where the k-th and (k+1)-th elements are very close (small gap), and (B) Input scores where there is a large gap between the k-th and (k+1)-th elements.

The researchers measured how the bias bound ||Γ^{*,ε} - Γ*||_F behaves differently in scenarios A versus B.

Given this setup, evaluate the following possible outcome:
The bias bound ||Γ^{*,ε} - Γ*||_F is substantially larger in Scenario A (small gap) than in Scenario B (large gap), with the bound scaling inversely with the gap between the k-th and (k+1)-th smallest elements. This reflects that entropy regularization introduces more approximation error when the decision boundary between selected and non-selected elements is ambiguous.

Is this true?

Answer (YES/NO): YES